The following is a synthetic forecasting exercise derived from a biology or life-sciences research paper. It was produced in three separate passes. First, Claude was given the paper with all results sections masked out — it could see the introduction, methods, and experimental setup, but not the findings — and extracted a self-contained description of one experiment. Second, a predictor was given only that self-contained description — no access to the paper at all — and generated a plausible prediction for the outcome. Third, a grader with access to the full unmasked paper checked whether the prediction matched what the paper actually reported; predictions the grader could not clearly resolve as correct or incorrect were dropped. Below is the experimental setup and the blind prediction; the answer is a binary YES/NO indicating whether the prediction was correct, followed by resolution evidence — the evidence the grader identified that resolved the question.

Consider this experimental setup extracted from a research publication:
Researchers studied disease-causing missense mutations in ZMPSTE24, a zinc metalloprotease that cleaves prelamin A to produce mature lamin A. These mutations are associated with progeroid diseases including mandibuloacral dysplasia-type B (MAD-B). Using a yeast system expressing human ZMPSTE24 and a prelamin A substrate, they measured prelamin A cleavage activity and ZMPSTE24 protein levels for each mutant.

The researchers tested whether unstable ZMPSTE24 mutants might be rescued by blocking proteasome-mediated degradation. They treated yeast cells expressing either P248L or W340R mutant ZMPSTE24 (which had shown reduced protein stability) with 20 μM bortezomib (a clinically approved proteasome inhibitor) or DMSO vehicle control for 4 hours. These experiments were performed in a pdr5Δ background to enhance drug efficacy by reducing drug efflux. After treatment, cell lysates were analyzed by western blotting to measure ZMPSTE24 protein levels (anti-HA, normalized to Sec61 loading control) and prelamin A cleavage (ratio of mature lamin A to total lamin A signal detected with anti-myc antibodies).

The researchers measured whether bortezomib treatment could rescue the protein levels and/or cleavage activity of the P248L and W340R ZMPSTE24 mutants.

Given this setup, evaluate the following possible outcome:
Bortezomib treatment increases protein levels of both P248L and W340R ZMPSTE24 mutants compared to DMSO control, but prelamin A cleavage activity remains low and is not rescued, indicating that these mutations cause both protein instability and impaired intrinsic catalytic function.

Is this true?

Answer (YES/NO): NO